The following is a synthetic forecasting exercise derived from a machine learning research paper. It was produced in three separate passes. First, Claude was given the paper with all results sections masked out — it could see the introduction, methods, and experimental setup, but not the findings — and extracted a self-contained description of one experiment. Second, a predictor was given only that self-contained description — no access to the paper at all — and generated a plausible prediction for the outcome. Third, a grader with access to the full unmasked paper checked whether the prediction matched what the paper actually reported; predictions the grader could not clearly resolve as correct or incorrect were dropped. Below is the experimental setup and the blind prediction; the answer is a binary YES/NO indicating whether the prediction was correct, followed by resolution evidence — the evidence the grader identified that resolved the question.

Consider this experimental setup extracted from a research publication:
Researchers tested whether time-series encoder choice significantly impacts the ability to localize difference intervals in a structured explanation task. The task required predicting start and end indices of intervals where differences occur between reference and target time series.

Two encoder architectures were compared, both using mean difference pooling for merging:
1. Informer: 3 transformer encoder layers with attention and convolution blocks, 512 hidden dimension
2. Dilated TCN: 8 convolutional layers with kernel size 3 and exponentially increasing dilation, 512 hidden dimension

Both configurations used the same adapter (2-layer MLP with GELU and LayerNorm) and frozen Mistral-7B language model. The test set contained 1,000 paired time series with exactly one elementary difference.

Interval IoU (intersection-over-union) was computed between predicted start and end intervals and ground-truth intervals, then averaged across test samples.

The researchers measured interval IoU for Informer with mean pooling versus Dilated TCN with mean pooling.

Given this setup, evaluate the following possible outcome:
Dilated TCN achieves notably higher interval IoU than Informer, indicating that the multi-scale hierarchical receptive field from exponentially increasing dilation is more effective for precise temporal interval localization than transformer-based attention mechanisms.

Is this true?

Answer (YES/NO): YES